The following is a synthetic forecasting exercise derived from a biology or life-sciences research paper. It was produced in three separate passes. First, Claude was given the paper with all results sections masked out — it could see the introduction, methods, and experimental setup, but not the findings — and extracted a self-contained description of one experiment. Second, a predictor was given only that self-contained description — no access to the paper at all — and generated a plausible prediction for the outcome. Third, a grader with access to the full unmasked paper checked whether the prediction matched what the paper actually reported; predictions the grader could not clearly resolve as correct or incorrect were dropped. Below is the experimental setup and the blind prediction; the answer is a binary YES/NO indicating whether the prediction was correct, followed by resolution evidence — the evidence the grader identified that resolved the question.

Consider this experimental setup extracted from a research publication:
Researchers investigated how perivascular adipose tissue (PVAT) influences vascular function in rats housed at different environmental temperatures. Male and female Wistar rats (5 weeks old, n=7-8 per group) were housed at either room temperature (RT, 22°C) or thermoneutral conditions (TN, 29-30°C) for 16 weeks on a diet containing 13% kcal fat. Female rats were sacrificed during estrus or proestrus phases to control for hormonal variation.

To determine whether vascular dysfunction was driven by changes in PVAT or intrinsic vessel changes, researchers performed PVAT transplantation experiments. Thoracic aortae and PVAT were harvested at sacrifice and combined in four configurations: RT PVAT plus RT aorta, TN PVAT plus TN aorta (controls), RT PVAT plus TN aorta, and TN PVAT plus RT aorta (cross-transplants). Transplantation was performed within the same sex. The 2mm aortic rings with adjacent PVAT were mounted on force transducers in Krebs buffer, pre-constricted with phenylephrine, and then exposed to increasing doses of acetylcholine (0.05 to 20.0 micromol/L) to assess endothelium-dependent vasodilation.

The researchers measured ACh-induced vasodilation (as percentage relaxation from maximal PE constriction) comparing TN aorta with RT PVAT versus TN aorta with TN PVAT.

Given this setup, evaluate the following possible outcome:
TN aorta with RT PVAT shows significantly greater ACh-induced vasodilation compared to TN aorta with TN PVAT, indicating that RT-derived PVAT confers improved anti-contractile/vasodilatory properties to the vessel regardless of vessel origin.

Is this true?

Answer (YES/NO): NO